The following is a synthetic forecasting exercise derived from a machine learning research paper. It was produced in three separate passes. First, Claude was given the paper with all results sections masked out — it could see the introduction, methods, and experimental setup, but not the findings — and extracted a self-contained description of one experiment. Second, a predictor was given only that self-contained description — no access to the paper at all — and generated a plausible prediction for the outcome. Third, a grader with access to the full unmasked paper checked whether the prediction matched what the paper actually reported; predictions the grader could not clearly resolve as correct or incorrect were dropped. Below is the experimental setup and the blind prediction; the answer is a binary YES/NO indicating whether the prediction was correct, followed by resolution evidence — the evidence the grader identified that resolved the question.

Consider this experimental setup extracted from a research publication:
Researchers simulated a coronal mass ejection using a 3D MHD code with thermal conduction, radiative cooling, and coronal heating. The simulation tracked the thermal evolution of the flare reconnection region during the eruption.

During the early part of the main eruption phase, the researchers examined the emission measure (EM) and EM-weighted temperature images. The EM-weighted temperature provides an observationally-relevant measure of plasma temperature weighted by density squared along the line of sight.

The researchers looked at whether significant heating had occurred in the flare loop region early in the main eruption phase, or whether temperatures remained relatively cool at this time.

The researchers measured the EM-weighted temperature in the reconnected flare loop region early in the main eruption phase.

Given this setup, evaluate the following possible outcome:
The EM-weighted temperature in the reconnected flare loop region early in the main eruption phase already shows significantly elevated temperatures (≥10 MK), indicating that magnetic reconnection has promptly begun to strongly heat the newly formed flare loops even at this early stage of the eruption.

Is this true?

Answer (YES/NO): NO